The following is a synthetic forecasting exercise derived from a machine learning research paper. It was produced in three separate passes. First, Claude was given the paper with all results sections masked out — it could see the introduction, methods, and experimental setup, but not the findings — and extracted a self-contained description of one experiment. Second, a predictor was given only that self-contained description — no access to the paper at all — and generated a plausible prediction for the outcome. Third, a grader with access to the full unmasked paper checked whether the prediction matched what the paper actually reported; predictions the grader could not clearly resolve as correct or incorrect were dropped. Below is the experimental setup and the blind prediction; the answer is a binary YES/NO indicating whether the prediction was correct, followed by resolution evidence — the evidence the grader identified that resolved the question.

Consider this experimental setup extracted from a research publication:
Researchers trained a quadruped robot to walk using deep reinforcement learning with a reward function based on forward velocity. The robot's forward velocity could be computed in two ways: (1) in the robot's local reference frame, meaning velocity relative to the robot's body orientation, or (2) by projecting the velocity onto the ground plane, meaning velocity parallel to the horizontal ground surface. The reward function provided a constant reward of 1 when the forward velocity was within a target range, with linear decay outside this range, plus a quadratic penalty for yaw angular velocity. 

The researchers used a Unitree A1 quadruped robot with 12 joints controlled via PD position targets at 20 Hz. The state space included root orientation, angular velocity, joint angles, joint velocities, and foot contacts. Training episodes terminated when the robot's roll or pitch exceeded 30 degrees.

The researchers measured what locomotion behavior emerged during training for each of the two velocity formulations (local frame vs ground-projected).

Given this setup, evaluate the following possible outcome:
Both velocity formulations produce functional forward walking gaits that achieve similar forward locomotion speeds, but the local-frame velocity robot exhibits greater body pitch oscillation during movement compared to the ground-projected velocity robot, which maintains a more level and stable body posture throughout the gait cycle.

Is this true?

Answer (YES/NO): NO